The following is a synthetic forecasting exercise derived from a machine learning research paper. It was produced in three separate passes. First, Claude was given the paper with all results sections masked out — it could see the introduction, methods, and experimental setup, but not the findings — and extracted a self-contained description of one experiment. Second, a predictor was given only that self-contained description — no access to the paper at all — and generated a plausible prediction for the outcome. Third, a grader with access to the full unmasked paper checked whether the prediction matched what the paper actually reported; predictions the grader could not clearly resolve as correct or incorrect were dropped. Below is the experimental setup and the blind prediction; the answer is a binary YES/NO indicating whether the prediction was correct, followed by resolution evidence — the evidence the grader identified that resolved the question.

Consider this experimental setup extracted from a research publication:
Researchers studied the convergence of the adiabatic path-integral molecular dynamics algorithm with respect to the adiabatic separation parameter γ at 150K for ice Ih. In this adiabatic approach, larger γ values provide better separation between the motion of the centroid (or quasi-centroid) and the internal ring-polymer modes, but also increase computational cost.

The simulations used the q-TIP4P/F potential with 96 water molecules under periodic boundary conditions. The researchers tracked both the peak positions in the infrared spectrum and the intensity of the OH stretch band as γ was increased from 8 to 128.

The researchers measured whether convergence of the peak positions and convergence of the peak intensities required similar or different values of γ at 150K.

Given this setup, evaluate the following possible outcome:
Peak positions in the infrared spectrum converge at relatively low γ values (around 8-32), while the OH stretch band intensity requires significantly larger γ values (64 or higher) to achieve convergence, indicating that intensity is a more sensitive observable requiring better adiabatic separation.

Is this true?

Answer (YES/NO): NO